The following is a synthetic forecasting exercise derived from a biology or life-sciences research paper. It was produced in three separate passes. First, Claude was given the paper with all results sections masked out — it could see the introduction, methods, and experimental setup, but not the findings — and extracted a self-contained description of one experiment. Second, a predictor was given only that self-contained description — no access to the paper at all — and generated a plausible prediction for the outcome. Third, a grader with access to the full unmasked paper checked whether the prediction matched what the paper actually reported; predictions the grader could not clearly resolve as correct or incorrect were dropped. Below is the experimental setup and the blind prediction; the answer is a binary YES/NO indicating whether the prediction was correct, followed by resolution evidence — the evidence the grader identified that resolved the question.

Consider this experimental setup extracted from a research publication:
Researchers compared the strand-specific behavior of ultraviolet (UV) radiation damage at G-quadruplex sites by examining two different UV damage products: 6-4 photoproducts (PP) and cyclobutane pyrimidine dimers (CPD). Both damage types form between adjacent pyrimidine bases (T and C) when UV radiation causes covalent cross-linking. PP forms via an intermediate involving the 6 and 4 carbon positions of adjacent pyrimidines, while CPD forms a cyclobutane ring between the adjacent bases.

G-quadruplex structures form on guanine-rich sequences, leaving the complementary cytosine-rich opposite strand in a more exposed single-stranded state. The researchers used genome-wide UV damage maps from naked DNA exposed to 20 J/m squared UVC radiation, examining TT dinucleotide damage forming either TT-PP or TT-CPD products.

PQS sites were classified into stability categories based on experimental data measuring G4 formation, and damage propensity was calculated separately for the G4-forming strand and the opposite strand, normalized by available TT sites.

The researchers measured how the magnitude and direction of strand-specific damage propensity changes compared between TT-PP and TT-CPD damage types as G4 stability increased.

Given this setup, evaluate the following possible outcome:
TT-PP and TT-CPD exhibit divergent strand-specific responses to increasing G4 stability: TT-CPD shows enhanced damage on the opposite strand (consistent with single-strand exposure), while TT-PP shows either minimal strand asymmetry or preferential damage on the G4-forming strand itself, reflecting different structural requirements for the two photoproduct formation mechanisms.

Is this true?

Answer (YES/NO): NO